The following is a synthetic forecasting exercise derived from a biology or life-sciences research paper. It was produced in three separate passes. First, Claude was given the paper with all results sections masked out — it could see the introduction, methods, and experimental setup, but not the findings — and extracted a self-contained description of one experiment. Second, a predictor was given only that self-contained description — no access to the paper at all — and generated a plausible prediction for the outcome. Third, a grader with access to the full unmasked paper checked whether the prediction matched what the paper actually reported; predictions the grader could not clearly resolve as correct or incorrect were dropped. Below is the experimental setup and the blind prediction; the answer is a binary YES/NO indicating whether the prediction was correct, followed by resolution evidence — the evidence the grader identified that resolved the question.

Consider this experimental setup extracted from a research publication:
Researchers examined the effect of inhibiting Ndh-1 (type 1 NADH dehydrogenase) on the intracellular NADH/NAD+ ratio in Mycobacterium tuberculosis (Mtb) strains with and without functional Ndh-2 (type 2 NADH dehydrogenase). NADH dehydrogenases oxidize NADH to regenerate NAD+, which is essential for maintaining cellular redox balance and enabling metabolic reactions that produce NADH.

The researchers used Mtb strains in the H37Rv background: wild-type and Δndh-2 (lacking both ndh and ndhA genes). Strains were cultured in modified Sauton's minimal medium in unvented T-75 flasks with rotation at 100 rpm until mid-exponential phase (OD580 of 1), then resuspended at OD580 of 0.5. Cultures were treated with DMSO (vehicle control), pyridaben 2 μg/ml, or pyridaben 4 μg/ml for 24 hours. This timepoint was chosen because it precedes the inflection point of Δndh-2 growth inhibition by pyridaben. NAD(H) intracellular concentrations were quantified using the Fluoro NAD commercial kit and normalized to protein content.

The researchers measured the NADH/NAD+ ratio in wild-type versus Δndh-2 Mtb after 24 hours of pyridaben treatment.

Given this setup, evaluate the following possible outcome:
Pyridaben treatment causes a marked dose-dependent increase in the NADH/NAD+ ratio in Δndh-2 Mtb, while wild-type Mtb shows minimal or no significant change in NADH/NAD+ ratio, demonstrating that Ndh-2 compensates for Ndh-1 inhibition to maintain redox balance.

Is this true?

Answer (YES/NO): NO